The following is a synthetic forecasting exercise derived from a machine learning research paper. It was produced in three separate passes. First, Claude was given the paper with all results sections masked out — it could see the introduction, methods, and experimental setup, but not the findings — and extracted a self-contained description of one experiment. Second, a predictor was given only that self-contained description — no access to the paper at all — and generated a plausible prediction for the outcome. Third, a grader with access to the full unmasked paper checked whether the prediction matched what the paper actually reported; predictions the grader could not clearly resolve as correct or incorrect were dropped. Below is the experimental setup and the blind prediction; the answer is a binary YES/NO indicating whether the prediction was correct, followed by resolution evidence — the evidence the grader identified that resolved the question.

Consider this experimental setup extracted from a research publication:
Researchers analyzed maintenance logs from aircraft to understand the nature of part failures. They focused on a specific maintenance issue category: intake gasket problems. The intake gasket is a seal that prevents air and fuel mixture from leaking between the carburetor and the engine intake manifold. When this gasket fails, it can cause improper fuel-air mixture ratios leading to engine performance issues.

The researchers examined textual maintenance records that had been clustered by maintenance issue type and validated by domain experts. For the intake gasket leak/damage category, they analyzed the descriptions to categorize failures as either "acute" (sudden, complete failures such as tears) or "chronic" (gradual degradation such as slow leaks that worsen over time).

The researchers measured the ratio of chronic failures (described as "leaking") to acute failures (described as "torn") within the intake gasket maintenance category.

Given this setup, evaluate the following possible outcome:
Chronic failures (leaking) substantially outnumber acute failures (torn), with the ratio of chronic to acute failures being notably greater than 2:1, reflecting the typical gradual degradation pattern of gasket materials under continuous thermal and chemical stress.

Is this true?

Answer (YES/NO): YES